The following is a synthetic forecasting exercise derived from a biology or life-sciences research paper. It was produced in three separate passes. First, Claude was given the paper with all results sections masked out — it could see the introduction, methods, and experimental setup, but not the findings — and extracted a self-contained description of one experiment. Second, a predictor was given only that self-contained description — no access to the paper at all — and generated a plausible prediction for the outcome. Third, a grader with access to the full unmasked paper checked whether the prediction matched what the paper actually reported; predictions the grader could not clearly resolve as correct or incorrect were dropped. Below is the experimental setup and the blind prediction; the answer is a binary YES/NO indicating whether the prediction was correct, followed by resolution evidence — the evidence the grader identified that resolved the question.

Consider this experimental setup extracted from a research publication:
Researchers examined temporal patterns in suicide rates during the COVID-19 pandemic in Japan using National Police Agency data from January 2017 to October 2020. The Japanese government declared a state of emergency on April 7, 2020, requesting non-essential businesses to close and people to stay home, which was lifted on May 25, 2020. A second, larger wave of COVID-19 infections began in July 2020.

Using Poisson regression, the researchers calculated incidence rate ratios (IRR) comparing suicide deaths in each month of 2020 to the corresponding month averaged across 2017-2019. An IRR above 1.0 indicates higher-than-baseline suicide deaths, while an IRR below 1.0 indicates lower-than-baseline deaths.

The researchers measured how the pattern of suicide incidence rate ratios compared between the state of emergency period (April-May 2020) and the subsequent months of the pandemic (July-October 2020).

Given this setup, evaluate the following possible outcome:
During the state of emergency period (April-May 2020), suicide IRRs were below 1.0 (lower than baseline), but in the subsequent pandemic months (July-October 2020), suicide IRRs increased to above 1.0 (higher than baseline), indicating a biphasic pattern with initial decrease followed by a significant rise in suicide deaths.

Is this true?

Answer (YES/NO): YES